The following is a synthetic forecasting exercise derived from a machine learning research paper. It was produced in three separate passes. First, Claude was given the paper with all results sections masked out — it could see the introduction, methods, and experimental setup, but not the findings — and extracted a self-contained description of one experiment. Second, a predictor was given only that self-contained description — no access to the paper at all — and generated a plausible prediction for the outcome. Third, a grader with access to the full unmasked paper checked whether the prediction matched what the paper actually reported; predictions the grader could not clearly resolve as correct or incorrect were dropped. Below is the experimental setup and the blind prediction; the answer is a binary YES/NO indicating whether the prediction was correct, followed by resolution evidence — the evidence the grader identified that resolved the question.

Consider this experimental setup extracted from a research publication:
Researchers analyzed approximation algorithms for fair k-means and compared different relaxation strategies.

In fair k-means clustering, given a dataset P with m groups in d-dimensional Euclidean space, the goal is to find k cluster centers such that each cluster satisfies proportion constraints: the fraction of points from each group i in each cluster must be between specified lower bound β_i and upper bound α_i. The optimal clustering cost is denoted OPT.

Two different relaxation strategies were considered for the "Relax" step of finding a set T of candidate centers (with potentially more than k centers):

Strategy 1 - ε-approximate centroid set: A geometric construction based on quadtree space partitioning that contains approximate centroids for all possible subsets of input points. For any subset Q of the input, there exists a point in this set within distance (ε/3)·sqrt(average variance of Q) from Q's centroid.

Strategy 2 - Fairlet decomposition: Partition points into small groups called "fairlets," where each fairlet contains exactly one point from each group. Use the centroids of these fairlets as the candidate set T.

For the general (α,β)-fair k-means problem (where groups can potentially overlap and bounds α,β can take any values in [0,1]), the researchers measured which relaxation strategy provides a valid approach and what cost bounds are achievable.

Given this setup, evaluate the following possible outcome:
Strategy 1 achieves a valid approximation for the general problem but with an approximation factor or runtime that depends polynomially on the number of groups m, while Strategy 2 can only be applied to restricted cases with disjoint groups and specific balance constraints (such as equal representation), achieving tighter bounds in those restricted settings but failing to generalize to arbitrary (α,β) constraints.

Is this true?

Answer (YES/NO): NO